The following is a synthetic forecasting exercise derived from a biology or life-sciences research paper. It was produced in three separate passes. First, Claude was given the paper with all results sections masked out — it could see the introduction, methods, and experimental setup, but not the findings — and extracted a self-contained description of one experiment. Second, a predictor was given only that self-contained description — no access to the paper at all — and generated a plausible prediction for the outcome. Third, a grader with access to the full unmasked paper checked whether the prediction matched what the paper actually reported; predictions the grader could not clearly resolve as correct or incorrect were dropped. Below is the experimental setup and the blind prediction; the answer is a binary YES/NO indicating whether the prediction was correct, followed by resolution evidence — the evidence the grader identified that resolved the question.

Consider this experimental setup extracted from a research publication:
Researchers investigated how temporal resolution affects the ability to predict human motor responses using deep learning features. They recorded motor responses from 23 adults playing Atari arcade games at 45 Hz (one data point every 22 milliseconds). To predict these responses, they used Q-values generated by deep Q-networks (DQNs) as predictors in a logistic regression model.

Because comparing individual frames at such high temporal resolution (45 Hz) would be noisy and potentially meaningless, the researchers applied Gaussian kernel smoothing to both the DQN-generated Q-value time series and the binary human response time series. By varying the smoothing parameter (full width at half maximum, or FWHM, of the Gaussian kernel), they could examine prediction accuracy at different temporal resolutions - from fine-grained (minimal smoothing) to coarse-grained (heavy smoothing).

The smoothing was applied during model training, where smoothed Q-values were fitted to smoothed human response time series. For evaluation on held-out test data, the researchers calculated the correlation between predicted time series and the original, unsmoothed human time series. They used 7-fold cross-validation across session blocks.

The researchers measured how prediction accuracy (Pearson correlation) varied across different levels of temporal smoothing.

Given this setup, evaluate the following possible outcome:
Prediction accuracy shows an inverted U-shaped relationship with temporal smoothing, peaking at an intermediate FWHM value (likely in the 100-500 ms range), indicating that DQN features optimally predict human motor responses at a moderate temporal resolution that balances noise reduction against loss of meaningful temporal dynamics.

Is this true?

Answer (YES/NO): NO